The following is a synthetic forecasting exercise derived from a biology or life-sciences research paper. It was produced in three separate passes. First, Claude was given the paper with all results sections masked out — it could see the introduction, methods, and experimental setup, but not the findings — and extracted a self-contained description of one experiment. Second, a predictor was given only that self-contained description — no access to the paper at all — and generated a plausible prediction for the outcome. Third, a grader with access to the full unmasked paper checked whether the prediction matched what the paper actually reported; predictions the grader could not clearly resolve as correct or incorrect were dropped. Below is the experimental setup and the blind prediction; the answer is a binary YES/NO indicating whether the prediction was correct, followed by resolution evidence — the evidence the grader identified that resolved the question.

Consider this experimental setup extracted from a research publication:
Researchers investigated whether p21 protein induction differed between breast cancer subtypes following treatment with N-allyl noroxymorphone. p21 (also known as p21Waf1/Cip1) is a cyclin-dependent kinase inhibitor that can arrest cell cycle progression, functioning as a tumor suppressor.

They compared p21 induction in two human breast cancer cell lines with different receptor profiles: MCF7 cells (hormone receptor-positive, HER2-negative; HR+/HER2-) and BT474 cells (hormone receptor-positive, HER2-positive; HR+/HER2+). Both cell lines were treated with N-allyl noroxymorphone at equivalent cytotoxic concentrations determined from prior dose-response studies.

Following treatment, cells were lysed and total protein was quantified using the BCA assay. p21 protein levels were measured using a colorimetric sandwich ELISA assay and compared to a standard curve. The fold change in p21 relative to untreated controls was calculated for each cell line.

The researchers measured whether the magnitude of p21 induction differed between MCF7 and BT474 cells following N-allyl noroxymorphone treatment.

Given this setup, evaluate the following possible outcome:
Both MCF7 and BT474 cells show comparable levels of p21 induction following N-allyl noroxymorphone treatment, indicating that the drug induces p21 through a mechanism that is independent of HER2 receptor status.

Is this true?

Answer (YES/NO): NO